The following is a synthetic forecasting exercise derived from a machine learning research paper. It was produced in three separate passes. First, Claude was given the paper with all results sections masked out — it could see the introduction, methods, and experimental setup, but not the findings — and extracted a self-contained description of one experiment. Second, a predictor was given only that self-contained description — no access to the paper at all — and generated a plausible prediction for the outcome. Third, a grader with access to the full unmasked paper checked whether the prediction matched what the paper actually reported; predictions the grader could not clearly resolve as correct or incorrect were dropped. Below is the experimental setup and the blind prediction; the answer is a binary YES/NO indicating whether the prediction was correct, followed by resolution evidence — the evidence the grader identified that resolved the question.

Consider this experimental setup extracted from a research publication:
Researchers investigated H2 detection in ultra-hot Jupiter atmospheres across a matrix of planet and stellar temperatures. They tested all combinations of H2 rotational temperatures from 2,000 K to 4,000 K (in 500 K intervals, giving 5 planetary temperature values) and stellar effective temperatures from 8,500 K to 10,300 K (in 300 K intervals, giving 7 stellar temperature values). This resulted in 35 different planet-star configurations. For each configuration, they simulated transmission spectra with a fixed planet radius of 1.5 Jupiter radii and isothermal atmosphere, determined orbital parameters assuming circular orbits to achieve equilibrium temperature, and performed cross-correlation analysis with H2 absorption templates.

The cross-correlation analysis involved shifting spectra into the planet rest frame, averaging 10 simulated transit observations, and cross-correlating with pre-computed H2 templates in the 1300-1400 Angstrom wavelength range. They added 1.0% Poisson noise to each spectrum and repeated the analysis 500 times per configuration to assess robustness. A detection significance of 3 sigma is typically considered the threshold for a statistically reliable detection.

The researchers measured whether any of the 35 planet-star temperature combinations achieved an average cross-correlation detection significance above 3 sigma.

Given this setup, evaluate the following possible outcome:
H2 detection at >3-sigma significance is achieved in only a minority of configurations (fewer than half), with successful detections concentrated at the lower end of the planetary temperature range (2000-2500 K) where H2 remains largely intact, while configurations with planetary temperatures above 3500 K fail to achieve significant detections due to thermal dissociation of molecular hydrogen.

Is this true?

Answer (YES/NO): NO